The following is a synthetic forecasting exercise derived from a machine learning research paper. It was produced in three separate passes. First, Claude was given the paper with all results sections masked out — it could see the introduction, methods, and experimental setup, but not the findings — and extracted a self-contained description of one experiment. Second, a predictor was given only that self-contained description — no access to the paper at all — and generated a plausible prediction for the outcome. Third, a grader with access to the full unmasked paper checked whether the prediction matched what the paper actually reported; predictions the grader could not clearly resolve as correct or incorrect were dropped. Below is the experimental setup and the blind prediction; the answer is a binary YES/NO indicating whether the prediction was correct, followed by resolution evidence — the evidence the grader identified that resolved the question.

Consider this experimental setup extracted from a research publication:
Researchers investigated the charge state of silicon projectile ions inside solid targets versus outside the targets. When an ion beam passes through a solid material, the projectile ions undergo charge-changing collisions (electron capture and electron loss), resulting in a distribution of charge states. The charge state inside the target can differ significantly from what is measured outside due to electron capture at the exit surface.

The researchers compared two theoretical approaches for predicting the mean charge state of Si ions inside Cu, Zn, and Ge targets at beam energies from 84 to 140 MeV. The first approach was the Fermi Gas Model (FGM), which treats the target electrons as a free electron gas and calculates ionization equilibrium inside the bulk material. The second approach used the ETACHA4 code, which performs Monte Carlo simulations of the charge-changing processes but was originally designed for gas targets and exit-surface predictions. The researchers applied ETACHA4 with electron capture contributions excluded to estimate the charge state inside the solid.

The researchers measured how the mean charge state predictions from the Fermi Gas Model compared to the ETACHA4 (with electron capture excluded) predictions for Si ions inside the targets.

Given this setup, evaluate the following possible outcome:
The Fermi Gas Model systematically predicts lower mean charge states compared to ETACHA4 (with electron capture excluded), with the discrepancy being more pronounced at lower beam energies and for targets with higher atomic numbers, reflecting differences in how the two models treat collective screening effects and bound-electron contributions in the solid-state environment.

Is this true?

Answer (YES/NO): NO